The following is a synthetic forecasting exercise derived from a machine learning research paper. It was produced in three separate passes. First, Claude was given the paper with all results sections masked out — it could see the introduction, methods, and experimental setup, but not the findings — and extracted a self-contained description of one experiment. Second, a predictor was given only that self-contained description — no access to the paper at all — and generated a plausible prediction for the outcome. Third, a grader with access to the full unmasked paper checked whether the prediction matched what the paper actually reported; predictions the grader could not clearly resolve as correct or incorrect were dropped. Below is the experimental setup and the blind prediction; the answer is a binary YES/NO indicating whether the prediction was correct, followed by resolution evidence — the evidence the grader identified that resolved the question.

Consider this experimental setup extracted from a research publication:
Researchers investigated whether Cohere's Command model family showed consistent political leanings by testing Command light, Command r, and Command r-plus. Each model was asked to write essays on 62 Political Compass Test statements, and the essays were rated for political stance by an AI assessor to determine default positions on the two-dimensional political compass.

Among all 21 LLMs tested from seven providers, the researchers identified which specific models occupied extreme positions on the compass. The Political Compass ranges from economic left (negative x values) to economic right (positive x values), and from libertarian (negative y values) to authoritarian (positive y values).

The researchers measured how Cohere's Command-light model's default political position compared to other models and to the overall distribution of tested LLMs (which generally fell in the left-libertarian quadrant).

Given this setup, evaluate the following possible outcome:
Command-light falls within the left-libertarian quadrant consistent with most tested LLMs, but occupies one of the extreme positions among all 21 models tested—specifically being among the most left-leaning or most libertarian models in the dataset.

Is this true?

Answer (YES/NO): NO